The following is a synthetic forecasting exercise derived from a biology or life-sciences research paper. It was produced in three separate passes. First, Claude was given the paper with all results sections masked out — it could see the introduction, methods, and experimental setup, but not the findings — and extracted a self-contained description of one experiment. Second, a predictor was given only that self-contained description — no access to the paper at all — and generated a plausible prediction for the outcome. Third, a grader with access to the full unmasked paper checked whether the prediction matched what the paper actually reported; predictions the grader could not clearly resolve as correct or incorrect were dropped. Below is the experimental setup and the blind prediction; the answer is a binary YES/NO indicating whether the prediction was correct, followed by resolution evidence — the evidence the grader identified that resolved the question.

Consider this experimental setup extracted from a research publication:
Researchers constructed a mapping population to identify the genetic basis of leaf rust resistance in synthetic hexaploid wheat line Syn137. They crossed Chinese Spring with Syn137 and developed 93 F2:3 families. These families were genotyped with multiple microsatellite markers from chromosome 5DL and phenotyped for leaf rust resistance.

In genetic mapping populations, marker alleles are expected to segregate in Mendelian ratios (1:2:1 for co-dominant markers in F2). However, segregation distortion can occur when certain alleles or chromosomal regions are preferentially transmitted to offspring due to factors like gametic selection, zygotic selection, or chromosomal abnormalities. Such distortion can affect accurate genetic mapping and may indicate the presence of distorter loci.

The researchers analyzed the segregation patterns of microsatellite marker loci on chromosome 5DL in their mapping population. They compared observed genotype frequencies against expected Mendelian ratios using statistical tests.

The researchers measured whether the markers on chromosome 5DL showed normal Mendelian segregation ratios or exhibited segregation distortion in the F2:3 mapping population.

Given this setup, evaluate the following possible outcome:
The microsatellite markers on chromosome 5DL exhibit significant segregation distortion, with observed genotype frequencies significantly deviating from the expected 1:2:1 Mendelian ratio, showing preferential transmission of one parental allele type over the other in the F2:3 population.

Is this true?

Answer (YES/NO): YES